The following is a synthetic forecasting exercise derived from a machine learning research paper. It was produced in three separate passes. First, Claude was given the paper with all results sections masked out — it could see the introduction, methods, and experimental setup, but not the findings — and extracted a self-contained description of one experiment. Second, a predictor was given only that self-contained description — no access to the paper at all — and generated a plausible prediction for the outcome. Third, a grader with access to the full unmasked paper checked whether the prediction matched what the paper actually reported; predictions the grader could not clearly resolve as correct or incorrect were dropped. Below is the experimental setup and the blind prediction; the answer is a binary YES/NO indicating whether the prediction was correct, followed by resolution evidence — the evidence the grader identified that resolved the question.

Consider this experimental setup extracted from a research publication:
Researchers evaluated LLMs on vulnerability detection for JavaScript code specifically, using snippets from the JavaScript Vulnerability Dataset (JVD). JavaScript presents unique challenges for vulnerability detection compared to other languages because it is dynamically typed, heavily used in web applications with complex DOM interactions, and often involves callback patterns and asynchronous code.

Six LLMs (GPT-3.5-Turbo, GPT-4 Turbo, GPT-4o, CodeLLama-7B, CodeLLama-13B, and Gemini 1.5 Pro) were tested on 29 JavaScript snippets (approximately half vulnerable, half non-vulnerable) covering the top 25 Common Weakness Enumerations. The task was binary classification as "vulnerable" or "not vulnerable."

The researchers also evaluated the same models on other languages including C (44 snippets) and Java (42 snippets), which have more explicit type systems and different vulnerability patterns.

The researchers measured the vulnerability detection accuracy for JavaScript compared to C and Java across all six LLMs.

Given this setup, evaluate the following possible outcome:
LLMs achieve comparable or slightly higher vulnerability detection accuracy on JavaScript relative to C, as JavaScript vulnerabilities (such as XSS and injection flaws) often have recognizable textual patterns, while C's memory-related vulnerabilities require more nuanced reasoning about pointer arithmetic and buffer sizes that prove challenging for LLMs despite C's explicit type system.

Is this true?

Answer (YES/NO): NO